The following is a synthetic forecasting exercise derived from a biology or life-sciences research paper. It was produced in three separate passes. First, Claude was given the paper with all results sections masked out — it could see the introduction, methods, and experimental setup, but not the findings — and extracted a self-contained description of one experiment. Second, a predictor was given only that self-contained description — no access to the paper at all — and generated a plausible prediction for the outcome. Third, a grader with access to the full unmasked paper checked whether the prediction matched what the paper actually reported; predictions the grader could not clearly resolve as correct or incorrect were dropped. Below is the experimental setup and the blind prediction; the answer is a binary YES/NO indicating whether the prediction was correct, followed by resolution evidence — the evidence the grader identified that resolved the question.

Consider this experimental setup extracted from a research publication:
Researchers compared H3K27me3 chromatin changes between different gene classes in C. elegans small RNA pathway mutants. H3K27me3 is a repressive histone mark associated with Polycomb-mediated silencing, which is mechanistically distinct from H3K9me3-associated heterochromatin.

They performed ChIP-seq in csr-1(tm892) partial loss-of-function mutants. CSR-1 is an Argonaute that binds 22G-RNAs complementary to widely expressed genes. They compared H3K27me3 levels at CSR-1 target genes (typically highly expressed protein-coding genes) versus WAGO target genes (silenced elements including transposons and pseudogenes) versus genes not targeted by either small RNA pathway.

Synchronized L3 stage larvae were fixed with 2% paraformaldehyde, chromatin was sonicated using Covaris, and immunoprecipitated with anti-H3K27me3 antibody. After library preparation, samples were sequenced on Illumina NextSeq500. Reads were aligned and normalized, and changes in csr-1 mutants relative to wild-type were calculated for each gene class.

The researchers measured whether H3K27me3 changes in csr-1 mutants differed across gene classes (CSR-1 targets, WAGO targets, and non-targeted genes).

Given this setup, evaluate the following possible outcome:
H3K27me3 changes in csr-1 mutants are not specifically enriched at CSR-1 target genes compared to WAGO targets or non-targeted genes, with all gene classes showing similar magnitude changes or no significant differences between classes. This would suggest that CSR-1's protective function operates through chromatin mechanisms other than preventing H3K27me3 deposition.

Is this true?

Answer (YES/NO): YES